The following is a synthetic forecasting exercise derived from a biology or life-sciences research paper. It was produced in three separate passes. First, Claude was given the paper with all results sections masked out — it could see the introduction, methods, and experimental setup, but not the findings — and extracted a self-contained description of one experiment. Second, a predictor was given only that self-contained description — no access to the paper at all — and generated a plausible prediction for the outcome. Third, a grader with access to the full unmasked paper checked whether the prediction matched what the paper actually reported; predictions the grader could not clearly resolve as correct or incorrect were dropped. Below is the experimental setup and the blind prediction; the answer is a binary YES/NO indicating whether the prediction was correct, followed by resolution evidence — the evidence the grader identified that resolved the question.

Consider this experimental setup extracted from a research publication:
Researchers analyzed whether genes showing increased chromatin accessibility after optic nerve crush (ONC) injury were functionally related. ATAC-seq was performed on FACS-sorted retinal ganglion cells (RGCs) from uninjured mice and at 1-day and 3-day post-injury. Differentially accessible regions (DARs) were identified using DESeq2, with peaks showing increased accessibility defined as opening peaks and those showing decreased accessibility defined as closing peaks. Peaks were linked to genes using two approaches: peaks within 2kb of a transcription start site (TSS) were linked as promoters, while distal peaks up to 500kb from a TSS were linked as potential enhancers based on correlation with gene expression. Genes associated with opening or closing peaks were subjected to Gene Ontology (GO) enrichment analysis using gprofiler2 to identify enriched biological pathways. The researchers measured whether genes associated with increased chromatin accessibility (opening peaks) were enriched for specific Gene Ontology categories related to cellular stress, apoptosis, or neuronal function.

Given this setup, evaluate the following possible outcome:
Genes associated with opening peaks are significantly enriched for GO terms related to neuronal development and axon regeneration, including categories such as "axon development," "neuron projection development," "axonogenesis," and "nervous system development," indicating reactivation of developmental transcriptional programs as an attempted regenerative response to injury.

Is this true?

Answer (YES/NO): NO